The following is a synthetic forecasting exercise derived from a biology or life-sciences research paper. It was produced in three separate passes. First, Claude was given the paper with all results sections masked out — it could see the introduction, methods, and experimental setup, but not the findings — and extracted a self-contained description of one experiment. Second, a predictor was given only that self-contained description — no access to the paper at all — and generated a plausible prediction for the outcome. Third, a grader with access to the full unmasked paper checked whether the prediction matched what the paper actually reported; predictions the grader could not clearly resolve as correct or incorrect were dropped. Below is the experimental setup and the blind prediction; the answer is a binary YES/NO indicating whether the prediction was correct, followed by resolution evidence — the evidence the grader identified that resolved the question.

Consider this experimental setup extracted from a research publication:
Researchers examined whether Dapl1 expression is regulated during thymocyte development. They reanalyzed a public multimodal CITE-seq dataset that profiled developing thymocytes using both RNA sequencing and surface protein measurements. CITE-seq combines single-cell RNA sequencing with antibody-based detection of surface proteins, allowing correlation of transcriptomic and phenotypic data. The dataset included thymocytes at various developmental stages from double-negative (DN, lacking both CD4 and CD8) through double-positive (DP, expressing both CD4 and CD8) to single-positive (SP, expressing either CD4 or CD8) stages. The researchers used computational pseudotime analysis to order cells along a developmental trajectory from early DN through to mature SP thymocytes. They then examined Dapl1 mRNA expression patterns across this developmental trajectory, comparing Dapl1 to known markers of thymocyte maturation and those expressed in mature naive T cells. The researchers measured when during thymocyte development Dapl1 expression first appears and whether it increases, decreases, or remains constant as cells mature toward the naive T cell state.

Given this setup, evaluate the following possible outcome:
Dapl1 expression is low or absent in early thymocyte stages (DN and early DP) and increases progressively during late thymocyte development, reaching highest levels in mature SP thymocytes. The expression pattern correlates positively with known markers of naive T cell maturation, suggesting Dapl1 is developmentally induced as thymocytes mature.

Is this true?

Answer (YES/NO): YES